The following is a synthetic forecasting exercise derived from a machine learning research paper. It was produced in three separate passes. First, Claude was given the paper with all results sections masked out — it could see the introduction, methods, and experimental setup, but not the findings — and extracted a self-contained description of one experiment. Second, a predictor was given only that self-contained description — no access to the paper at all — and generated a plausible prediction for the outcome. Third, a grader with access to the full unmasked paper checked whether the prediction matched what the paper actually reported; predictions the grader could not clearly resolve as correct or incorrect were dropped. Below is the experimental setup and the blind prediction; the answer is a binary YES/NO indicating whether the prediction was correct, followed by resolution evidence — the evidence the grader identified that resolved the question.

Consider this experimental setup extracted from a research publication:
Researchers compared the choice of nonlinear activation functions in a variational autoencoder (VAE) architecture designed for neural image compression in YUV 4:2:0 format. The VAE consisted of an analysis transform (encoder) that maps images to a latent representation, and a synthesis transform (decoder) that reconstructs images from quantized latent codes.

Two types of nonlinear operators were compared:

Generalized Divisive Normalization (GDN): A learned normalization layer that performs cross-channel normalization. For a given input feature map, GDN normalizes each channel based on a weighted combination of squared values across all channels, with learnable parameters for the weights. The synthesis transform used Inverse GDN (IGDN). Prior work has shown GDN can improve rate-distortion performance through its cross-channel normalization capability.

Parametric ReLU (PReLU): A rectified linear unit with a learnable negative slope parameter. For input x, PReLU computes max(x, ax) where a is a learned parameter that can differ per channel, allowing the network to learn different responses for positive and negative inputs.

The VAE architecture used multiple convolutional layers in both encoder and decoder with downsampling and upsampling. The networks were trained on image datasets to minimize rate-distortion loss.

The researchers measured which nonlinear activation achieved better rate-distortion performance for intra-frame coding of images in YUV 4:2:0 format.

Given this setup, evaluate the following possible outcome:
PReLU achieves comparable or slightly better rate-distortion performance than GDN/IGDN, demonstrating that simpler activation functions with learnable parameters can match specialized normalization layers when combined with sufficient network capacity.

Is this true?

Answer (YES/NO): YES